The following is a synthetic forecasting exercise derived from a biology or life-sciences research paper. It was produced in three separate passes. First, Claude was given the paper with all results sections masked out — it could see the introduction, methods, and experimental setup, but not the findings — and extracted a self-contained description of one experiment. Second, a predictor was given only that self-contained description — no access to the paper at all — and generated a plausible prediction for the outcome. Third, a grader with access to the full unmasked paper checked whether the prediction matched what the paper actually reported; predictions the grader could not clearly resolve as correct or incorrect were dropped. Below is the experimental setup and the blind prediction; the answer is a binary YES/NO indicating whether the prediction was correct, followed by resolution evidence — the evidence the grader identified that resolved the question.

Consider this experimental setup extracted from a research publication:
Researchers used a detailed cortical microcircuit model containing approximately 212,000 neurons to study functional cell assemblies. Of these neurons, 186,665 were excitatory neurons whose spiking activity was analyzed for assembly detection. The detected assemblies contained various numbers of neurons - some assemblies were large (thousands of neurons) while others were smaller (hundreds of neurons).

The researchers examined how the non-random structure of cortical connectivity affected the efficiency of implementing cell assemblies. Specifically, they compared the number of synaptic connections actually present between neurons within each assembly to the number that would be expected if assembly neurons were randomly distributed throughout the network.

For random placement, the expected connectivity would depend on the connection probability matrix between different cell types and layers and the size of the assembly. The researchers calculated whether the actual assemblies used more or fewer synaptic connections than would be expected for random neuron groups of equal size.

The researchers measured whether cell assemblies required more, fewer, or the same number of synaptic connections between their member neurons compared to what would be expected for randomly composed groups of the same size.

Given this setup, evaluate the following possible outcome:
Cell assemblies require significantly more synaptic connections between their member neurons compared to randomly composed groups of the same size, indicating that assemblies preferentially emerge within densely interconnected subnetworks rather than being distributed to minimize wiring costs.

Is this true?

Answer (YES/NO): YES